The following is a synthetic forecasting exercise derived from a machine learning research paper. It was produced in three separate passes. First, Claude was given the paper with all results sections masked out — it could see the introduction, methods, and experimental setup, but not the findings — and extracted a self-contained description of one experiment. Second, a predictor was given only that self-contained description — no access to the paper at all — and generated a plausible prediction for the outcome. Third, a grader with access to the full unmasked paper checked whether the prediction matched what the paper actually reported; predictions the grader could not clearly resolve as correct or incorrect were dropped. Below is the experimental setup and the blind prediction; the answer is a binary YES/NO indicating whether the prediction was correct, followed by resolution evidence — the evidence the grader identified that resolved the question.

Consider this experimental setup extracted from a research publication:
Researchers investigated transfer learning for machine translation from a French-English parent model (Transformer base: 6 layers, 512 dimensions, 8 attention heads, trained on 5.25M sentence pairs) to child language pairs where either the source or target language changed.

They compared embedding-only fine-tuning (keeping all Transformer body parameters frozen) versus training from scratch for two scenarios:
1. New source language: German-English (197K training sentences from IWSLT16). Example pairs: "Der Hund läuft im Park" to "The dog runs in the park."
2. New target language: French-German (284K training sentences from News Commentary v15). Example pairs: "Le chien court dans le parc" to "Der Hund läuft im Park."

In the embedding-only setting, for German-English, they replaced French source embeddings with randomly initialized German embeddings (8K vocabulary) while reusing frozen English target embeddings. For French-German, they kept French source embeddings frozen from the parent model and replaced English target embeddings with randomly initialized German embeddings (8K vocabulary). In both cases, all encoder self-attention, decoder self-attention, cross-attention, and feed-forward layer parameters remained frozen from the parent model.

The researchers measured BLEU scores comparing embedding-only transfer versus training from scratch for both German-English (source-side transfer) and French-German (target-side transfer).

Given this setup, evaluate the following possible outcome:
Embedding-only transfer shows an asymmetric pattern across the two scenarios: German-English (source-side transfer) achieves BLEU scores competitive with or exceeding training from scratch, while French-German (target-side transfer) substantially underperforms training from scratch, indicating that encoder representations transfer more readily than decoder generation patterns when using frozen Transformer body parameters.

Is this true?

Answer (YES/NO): YES